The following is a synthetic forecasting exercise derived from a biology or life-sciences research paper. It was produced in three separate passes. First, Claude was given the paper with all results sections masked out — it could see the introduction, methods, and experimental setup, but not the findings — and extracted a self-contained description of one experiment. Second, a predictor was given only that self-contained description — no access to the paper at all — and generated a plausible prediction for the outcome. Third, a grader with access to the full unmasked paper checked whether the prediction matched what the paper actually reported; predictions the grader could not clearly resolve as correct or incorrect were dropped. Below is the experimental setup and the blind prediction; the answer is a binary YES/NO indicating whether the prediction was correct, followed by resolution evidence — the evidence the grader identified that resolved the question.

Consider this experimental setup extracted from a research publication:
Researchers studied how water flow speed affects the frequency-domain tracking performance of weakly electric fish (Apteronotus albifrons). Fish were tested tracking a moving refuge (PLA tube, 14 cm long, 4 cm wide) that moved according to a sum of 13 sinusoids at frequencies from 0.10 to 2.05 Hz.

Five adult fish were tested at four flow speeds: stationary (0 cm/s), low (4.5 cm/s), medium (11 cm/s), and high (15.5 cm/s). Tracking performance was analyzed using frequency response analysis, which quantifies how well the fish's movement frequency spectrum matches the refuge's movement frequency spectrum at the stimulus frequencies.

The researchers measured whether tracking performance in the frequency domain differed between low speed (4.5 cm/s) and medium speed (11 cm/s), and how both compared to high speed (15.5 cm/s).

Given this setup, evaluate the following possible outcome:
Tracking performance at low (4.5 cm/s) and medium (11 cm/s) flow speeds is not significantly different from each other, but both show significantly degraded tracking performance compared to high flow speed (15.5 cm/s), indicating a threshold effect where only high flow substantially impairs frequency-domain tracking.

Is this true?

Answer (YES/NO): NO